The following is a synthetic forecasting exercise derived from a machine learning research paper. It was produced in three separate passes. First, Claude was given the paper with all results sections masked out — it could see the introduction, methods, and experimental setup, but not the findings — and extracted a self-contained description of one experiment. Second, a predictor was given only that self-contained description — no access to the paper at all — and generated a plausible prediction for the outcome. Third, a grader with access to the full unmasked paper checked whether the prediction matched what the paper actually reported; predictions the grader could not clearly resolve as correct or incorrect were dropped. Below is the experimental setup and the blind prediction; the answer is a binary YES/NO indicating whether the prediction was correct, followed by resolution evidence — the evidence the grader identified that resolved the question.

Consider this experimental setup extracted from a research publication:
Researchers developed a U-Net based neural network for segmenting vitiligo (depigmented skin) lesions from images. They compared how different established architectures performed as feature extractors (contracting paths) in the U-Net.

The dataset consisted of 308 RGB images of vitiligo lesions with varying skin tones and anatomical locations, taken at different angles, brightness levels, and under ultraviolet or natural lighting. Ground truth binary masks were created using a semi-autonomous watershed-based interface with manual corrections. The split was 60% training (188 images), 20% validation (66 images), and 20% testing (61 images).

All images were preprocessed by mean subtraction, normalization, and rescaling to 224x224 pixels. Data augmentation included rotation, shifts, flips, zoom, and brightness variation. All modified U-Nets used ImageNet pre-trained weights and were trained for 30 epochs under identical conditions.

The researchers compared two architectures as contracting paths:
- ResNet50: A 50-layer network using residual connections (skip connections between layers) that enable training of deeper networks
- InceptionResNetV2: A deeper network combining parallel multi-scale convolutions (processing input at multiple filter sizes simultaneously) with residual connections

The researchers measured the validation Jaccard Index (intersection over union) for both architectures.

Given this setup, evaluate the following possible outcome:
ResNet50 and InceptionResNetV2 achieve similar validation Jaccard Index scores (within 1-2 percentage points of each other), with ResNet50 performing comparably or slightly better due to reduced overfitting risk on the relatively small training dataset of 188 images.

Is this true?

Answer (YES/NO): NO